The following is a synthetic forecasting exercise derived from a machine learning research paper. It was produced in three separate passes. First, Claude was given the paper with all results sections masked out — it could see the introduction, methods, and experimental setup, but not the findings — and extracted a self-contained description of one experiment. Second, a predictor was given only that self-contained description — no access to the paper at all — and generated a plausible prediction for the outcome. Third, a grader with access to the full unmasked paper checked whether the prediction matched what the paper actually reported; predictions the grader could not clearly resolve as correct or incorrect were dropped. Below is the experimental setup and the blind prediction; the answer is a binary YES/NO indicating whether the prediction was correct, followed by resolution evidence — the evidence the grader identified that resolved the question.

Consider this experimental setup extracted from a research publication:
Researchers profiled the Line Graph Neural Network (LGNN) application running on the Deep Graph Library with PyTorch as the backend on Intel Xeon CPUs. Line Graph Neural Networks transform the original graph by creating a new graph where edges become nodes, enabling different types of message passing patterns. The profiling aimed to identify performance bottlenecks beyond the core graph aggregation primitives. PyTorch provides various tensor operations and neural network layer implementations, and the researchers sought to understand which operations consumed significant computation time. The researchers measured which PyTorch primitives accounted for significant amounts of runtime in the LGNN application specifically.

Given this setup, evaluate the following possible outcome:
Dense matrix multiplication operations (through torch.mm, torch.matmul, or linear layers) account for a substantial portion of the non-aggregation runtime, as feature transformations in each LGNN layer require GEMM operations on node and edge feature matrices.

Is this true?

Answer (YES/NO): NO